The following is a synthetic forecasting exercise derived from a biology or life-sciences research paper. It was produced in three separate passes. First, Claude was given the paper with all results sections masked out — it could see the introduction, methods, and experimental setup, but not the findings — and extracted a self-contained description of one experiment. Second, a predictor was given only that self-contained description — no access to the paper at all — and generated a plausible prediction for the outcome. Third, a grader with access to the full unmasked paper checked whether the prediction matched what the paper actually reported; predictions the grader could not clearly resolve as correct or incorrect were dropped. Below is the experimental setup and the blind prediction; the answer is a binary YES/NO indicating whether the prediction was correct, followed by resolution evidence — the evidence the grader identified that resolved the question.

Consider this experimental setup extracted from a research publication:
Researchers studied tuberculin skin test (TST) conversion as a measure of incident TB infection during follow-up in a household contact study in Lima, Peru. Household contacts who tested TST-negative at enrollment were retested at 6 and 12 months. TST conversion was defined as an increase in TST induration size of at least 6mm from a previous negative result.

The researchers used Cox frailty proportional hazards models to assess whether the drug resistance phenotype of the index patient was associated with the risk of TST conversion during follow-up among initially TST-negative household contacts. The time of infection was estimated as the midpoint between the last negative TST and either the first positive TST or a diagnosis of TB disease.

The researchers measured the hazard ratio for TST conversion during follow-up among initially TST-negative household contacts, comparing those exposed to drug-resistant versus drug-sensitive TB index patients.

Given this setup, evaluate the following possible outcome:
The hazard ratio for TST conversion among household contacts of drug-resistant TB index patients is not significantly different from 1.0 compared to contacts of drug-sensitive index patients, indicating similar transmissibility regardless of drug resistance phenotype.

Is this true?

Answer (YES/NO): NO